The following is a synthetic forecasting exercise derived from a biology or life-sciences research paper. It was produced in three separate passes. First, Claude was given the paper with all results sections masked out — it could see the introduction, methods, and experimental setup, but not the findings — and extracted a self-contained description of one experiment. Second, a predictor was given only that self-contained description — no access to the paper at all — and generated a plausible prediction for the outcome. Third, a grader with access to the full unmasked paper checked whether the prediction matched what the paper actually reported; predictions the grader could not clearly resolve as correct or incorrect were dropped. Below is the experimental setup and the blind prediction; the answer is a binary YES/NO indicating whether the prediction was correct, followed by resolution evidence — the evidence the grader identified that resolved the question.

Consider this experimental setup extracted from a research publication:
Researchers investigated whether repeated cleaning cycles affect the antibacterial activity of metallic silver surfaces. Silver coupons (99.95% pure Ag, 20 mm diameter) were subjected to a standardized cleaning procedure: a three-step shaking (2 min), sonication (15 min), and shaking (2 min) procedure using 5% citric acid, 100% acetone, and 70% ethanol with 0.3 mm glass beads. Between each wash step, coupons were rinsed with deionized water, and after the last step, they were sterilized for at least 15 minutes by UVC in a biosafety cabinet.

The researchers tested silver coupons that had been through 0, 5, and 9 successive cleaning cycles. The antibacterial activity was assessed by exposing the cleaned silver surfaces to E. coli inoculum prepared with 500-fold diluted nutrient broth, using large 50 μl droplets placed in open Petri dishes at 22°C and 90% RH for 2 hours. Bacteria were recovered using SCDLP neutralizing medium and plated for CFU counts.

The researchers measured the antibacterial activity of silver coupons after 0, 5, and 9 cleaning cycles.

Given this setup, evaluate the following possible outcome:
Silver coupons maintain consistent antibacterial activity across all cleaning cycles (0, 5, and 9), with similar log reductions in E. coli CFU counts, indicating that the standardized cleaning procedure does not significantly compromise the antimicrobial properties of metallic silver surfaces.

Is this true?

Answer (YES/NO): NO